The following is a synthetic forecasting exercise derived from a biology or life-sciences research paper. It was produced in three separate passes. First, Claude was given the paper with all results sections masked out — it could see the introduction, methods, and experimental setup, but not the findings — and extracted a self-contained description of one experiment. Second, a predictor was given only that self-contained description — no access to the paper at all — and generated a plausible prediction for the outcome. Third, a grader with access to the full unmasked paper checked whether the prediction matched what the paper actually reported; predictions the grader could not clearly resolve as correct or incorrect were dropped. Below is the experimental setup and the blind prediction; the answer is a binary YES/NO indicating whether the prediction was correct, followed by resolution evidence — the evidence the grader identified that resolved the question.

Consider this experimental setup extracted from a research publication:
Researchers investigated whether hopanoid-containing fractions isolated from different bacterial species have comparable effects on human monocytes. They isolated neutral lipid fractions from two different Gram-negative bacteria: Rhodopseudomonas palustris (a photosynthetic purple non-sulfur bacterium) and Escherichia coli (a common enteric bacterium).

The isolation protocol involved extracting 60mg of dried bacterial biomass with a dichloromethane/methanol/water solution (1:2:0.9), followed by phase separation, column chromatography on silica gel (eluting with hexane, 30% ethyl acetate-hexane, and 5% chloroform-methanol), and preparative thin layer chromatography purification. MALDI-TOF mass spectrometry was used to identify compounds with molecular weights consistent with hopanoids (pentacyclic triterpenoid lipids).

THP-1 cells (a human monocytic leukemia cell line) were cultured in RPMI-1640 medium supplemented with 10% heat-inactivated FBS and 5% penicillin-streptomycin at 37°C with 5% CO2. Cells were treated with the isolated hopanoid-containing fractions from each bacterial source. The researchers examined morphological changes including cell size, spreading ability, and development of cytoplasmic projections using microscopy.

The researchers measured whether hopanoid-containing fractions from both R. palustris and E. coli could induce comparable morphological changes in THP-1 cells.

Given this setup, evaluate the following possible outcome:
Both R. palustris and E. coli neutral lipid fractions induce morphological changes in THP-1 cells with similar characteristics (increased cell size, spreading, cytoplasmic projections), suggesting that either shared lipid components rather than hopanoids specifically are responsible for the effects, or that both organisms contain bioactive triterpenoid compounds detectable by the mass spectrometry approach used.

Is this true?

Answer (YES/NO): YES